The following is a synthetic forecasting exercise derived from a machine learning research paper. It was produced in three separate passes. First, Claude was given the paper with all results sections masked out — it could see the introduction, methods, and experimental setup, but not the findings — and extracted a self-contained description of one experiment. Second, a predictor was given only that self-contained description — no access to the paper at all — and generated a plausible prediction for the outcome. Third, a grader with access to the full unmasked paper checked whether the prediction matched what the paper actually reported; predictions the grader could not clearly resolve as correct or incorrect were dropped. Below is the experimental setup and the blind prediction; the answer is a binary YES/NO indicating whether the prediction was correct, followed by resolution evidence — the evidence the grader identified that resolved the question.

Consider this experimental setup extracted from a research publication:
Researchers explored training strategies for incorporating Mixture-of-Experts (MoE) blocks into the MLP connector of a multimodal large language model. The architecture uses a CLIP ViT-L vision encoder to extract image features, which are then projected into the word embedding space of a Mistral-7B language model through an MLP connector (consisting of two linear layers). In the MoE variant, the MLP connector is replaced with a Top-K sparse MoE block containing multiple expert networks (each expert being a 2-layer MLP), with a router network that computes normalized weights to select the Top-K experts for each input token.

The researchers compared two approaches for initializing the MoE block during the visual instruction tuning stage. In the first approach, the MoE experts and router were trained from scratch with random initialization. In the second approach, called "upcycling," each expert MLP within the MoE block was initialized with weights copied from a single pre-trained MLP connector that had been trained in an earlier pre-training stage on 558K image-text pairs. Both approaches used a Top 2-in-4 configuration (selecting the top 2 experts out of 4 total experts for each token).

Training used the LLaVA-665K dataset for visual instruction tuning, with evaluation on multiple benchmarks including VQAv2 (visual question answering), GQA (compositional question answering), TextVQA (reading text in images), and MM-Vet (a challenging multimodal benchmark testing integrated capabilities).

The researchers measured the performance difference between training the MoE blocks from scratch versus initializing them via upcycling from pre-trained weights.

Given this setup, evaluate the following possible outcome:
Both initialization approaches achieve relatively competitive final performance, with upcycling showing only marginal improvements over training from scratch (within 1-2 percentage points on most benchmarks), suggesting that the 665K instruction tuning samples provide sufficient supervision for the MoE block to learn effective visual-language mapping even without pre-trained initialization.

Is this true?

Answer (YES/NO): NO